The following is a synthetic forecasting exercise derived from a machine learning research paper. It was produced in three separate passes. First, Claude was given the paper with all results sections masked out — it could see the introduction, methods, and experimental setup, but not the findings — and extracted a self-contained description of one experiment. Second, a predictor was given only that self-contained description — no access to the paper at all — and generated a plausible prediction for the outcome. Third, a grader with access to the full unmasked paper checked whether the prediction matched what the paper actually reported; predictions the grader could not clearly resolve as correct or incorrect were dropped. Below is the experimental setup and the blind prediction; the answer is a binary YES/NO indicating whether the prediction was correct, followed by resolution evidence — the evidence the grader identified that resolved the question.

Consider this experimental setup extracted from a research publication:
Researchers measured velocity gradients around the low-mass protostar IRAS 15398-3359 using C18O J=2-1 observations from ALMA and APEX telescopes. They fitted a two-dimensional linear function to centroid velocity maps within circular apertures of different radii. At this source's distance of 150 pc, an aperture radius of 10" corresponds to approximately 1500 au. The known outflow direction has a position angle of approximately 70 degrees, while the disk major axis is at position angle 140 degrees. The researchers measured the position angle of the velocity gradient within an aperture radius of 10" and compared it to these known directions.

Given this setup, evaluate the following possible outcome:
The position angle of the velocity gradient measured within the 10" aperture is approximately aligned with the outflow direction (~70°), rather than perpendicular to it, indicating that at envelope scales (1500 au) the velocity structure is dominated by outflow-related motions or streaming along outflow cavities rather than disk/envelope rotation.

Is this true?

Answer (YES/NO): YES